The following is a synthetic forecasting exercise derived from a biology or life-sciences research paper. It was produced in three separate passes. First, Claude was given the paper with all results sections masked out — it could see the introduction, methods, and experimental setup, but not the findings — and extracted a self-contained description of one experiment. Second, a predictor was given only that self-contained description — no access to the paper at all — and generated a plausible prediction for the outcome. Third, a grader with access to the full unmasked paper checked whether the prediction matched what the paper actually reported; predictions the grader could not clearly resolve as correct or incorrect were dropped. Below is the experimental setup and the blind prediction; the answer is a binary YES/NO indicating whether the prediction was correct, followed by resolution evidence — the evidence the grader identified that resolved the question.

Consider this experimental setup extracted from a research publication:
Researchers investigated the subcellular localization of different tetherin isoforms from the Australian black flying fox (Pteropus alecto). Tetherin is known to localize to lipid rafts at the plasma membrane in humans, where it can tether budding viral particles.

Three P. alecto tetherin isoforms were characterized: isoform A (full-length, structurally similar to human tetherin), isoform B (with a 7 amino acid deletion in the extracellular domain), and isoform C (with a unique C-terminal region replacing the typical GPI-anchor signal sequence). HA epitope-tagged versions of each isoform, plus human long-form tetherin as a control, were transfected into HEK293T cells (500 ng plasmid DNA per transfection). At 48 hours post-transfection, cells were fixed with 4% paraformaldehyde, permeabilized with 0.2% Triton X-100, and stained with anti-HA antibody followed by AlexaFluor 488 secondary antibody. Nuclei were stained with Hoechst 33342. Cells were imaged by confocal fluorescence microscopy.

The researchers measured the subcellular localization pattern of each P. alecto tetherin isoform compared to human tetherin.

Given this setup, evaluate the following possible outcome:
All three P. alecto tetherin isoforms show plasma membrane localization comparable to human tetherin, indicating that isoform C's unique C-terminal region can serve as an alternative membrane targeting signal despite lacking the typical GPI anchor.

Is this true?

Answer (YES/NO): NO